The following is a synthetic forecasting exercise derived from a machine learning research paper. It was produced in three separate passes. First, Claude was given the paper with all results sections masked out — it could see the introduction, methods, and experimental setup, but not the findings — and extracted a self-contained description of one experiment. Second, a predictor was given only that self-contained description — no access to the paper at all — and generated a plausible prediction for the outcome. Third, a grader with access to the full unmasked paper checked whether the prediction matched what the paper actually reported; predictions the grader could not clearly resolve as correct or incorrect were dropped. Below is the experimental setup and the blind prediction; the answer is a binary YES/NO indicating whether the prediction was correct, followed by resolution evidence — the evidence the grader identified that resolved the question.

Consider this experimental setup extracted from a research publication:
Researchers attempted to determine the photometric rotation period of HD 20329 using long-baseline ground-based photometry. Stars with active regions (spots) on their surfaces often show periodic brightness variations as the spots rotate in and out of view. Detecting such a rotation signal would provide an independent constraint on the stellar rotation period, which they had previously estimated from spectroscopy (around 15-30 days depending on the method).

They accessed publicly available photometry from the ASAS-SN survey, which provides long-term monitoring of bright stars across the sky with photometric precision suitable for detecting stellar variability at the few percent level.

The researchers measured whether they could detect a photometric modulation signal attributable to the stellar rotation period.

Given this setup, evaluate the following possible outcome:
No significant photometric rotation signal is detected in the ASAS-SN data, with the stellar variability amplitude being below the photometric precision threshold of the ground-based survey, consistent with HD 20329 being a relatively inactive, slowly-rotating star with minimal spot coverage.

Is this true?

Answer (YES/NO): YES